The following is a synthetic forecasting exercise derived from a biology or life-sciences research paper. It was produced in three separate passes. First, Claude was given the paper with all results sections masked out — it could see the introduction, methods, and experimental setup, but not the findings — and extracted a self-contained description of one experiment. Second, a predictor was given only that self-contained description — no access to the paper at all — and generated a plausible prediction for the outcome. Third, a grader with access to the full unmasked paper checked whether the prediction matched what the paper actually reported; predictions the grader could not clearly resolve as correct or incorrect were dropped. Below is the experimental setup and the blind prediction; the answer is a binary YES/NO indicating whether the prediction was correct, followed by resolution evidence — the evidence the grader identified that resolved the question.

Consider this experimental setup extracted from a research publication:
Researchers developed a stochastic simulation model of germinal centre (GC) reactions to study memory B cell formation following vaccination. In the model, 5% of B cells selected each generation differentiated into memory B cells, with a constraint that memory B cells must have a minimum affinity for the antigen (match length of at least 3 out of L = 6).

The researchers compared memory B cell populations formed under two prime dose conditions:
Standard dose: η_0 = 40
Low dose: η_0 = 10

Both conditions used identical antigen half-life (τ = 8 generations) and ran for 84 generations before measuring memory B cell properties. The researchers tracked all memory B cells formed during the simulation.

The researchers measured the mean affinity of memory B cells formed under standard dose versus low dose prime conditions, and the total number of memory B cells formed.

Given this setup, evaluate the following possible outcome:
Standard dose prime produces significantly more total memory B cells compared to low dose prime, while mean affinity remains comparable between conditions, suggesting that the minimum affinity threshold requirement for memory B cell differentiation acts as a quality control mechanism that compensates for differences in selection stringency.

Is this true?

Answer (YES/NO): NO